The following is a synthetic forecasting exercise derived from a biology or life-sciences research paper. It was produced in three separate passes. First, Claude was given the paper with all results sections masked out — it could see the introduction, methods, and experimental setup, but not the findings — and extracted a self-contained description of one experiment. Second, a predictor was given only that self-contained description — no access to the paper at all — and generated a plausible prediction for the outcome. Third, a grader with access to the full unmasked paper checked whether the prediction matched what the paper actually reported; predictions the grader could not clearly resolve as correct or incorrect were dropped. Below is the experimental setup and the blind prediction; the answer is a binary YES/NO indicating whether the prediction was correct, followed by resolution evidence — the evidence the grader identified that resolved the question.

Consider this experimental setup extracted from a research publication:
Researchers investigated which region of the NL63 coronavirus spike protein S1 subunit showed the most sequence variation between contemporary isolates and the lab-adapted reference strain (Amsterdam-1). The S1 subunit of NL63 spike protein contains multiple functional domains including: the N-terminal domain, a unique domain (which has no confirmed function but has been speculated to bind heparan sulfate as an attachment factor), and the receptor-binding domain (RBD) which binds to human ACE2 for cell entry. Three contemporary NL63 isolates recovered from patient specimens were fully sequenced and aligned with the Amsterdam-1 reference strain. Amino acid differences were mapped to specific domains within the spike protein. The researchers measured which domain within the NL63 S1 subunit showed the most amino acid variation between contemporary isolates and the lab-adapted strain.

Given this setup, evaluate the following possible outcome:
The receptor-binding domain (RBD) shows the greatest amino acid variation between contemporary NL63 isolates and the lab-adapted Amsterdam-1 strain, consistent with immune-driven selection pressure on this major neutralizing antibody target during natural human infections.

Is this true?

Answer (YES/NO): NO